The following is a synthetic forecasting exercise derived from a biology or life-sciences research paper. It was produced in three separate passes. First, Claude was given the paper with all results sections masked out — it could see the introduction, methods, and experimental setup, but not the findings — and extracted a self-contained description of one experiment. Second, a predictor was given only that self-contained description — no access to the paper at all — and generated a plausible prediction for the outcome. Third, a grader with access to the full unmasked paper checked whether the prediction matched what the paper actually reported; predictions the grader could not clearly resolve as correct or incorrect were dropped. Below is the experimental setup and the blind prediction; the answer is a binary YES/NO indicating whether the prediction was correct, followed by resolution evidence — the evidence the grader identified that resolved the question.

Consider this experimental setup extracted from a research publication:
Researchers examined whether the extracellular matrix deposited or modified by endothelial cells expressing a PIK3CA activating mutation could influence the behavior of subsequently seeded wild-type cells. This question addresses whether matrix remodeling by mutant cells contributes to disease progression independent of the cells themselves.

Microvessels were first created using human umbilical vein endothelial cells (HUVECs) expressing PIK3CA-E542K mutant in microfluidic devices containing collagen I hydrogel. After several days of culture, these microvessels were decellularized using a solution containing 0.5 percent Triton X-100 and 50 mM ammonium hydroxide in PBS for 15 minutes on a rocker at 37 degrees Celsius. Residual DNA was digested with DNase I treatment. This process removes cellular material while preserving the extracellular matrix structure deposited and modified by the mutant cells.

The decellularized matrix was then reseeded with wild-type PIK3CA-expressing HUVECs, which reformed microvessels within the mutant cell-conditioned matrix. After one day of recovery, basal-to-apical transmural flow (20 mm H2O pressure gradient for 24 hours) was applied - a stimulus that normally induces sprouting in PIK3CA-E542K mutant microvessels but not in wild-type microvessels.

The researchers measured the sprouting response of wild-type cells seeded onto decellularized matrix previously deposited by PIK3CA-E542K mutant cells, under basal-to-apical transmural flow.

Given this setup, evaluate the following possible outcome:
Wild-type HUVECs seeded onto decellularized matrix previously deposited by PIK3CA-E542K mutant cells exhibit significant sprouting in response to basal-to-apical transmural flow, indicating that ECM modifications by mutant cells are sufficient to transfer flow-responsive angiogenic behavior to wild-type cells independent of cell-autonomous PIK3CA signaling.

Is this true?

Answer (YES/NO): NO